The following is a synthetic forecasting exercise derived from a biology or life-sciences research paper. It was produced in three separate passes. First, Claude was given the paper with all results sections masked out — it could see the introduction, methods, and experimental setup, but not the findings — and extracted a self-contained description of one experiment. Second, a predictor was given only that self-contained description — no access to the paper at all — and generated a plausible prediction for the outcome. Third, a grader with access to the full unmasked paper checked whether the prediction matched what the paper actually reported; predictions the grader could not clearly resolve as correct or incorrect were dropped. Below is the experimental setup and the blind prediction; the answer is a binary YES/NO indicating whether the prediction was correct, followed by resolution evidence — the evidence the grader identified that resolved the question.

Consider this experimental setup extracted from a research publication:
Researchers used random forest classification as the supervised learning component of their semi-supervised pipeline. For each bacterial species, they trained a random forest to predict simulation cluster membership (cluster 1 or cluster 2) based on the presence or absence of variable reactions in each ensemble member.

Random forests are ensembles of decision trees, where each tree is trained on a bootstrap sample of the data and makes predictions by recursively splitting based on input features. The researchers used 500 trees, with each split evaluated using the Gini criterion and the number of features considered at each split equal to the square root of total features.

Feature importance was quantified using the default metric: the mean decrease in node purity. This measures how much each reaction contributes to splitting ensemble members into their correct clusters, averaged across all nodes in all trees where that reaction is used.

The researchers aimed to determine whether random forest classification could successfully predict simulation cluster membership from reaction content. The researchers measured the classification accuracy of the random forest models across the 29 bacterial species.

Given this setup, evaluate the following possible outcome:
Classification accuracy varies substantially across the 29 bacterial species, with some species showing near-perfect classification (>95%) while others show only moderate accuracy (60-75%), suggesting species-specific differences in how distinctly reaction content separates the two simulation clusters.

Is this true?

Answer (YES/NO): NO